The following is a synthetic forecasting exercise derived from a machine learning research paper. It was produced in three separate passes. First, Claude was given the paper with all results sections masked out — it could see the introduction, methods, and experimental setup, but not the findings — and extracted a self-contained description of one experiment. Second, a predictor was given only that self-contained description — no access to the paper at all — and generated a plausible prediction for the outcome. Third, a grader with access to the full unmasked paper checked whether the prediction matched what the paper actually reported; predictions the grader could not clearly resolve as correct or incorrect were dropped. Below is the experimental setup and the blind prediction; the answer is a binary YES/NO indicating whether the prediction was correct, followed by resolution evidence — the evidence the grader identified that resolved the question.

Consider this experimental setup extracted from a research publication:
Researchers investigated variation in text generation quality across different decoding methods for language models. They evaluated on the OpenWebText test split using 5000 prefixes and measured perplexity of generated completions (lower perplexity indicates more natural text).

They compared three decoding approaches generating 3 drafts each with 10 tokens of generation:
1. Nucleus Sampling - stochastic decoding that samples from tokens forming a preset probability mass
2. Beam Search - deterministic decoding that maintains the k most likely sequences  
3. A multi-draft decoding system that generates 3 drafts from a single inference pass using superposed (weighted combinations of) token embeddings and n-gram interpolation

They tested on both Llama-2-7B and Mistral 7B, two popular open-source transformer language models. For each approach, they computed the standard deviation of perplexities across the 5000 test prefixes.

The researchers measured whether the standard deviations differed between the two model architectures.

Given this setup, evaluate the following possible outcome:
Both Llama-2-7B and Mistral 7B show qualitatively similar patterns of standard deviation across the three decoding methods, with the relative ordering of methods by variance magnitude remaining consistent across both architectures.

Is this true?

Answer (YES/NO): NO